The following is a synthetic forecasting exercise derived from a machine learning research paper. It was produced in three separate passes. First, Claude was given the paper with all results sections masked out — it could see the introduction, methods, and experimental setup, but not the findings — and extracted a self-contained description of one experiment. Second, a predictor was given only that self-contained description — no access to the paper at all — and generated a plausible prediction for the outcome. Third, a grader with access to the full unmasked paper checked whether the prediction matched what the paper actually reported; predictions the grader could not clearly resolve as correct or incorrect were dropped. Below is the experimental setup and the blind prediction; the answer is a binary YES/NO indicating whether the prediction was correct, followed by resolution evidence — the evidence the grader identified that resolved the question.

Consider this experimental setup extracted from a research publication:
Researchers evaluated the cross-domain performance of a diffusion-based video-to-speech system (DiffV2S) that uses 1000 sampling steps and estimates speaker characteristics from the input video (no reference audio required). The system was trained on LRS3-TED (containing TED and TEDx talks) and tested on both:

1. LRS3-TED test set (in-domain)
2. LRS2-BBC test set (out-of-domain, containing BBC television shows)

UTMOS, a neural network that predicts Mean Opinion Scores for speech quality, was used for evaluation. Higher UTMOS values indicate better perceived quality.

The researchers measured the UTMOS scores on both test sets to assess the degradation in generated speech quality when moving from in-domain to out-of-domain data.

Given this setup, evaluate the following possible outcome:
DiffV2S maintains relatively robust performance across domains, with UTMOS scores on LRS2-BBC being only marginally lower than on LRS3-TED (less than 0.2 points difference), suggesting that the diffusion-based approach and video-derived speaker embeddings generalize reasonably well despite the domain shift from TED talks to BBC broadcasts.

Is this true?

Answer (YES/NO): YES